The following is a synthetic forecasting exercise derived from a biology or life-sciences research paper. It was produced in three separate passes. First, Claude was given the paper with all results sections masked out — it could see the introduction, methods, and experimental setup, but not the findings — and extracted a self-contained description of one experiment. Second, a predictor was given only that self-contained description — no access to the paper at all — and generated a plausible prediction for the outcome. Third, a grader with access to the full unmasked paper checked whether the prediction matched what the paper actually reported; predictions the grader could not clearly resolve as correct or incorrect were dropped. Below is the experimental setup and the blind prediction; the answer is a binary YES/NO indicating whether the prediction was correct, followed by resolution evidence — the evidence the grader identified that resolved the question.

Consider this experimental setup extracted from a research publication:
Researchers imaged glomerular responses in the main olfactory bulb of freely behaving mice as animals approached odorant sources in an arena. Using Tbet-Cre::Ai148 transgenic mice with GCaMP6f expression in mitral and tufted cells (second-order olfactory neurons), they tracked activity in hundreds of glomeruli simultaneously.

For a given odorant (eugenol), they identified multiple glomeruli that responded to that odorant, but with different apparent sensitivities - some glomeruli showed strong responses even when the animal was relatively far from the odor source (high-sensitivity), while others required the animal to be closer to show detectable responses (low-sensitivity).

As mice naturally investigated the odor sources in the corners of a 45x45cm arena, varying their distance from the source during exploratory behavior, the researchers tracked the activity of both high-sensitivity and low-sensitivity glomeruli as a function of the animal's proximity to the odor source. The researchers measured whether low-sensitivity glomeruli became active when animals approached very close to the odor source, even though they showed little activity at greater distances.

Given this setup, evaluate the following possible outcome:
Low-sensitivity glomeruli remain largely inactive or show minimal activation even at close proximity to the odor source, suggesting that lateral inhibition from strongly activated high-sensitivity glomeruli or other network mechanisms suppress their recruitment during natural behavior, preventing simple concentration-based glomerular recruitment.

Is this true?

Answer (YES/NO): NO